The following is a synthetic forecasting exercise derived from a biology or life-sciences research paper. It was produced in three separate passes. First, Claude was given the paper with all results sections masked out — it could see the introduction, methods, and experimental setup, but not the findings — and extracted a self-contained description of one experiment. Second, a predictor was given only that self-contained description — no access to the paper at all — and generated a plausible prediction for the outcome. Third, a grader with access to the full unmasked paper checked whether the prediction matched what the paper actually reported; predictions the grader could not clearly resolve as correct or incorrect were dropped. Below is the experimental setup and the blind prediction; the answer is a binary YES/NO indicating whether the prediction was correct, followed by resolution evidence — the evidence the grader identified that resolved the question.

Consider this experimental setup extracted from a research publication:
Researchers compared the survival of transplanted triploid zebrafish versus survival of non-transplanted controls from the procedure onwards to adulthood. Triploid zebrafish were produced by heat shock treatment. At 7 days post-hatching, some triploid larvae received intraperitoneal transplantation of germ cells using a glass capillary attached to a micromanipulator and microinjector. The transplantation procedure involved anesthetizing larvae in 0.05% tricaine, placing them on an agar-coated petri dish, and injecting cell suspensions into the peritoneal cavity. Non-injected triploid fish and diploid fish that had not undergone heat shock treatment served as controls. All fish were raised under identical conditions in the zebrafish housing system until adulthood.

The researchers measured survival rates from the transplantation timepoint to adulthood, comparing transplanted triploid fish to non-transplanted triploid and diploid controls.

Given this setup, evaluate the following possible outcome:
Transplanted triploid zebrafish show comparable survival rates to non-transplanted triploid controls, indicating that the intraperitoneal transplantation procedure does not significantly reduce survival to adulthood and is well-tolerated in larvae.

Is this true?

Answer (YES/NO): YES